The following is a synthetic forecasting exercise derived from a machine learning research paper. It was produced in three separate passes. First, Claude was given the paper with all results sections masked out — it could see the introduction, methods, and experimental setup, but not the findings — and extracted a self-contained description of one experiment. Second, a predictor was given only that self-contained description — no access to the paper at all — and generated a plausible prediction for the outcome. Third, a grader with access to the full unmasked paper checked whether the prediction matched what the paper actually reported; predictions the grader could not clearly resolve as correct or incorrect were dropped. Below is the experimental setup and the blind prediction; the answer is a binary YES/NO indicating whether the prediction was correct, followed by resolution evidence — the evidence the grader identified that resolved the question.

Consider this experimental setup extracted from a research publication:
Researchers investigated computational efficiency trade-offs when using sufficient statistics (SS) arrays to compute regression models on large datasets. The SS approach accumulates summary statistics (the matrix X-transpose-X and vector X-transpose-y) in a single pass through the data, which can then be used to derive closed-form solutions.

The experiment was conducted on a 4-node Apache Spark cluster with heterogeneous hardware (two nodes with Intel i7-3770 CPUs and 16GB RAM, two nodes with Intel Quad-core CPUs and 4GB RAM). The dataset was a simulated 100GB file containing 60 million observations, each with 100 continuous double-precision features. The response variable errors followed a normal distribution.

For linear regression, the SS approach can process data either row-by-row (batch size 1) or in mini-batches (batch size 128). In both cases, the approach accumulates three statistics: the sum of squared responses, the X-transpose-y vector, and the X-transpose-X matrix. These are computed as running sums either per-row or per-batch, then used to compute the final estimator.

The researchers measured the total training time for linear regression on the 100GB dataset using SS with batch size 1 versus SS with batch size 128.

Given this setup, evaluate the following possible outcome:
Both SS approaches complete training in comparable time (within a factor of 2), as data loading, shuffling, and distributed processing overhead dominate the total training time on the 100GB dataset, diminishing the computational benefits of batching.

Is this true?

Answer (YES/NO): YES